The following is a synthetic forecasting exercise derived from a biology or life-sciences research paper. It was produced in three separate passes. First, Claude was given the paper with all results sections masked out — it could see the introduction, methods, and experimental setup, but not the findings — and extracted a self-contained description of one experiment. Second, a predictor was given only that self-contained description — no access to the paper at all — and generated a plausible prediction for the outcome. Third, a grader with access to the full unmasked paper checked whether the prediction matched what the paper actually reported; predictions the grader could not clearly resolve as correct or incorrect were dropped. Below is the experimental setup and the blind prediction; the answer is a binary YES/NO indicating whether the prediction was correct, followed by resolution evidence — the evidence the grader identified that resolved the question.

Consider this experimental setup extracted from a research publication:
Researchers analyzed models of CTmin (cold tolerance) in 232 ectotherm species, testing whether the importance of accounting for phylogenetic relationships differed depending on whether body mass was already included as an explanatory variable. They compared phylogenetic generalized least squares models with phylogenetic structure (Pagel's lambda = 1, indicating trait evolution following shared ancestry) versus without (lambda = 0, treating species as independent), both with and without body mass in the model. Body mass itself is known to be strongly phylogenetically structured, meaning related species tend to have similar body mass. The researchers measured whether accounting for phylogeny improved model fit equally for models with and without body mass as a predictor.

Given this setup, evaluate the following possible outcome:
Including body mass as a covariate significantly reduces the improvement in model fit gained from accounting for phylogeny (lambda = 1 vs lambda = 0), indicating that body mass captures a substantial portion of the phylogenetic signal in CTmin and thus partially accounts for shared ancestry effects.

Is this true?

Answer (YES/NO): YES